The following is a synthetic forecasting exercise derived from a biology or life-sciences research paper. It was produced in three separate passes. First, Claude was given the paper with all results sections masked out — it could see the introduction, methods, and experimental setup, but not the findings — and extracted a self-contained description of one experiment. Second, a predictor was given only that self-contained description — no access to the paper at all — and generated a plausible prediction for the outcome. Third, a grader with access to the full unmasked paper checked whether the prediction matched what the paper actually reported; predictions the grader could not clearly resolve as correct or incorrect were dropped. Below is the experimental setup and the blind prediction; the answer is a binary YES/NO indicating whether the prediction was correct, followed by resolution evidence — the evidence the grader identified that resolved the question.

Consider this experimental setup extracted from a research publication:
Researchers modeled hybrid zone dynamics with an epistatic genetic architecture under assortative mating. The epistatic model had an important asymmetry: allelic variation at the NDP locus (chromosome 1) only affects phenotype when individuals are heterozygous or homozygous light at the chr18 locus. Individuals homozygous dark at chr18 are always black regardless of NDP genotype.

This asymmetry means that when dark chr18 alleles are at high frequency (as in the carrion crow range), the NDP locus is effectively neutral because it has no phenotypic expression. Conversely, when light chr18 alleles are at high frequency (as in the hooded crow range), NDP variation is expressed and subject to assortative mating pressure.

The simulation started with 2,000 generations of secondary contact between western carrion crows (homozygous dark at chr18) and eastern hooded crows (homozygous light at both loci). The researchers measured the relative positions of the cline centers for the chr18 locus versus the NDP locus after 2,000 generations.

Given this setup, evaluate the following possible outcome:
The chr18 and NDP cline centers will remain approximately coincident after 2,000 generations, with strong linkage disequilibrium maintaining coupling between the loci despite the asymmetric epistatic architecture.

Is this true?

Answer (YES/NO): NO